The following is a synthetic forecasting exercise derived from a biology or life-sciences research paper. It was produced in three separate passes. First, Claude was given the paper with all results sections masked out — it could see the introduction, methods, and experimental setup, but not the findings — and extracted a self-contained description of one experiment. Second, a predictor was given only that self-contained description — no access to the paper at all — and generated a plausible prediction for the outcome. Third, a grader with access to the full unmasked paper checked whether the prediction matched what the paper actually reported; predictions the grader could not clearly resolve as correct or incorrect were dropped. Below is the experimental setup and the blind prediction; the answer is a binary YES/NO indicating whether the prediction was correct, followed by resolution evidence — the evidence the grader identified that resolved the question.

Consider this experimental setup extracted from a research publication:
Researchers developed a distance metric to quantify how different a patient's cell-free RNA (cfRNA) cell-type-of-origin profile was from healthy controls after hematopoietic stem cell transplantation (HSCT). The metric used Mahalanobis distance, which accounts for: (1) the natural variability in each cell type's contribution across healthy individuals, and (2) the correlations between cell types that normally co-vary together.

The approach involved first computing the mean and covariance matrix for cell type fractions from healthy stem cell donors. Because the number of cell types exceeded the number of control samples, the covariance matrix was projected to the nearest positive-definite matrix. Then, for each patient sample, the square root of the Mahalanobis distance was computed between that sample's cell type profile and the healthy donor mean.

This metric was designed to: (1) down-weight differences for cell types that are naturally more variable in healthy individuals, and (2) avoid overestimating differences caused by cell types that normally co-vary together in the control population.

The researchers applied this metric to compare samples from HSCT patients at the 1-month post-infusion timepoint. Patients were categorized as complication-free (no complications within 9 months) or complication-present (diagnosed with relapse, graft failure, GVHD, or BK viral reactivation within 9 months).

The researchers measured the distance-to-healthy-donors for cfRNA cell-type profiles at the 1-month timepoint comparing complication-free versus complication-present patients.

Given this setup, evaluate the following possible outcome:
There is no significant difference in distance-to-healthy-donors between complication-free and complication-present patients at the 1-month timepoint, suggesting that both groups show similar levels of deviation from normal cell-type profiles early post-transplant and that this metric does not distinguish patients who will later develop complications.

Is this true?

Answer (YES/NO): NO